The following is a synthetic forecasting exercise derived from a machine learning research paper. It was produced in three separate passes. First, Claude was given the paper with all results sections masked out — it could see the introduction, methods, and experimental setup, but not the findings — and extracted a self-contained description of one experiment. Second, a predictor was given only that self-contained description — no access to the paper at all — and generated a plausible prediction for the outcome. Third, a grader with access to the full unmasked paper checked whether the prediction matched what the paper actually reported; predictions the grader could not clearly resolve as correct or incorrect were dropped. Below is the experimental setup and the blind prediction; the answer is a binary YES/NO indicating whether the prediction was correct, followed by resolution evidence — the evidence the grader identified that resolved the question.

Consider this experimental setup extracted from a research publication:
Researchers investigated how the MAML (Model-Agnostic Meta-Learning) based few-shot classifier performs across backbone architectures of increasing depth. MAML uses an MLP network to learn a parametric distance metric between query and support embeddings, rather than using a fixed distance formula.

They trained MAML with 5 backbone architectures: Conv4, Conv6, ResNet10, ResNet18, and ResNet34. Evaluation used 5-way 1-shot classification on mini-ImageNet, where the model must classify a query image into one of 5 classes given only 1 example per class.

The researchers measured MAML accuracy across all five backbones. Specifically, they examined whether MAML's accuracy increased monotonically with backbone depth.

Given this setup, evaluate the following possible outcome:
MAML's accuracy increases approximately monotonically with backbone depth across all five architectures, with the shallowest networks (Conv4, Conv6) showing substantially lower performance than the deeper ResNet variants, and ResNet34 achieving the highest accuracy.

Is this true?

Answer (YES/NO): NO